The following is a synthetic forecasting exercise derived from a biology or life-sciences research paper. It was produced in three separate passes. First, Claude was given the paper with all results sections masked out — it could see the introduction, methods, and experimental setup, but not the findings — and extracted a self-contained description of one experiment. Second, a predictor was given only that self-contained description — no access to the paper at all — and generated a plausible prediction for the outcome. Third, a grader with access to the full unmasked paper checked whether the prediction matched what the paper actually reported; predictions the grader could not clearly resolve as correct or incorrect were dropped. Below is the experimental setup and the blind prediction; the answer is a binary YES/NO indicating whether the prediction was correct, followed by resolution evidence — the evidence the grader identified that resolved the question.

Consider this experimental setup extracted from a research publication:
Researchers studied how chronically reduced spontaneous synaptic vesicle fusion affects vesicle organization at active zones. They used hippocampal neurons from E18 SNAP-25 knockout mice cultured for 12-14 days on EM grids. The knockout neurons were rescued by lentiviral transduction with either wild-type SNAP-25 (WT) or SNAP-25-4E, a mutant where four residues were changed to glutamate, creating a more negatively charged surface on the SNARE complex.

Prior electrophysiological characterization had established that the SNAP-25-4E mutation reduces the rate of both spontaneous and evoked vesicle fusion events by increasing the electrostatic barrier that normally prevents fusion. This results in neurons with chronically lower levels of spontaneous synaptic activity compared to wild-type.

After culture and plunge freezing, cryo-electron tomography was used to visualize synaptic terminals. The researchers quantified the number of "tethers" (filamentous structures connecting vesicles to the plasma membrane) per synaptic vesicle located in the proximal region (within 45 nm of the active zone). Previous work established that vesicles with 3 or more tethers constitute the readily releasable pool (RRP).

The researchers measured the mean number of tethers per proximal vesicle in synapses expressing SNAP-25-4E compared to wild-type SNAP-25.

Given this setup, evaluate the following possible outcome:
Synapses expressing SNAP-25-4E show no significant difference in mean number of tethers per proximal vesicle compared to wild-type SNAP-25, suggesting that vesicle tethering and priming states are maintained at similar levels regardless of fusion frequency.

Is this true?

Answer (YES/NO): YES